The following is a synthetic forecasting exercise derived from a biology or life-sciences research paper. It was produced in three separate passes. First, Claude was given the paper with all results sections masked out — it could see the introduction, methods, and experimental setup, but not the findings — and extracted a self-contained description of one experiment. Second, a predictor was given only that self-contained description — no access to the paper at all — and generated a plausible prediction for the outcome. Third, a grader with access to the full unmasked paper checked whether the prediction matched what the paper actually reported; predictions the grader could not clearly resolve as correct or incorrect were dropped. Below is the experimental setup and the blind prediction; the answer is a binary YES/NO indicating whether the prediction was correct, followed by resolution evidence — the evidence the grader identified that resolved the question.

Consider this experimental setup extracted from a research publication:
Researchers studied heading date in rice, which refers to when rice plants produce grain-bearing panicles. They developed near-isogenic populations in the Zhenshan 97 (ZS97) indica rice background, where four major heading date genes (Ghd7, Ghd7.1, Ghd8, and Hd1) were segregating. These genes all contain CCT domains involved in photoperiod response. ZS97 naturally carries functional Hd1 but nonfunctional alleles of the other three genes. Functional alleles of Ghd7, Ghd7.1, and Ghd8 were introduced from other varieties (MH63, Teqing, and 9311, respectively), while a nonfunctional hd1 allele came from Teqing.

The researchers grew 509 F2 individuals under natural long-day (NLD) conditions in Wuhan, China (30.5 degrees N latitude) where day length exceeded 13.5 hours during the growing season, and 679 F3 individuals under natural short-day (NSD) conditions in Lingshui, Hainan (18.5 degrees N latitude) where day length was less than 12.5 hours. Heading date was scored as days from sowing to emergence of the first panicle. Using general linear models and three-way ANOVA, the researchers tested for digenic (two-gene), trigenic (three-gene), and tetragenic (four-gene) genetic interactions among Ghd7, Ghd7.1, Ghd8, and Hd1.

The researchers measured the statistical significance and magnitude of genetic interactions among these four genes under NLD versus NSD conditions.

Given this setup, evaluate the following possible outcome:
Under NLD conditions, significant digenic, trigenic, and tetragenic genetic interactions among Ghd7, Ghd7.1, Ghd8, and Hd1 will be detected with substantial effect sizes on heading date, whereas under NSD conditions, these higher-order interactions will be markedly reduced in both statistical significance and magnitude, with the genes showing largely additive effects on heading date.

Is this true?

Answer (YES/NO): NO